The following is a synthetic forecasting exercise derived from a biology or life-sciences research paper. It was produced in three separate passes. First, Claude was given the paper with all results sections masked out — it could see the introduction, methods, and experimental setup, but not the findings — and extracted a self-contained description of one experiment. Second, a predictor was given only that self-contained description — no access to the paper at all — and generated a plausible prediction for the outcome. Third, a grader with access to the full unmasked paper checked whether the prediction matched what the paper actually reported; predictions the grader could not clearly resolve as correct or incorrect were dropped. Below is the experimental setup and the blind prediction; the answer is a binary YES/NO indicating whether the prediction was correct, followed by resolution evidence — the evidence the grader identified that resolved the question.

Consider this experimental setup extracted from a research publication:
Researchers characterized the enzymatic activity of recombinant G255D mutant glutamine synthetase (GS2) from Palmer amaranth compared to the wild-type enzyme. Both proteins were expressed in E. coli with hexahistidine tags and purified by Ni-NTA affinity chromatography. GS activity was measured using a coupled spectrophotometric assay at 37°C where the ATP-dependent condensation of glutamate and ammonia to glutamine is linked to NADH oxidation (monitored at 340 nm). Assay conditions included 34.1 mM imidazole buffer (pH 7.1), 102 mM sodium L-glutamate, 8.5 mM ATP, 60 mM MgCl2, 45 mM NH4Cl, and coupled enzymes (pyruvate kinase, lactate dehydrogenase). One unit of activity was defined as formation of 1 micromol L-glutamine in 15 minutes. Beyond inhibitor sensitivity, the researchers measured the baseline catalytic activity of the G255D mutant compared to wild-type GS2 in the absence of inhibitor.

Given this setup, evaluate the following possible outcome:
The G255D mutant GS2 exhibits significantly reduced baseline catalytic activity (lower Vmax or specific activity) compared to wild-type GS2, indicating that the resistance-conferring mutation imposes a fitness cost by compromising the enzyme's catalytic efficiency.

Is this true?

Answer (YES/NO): YES